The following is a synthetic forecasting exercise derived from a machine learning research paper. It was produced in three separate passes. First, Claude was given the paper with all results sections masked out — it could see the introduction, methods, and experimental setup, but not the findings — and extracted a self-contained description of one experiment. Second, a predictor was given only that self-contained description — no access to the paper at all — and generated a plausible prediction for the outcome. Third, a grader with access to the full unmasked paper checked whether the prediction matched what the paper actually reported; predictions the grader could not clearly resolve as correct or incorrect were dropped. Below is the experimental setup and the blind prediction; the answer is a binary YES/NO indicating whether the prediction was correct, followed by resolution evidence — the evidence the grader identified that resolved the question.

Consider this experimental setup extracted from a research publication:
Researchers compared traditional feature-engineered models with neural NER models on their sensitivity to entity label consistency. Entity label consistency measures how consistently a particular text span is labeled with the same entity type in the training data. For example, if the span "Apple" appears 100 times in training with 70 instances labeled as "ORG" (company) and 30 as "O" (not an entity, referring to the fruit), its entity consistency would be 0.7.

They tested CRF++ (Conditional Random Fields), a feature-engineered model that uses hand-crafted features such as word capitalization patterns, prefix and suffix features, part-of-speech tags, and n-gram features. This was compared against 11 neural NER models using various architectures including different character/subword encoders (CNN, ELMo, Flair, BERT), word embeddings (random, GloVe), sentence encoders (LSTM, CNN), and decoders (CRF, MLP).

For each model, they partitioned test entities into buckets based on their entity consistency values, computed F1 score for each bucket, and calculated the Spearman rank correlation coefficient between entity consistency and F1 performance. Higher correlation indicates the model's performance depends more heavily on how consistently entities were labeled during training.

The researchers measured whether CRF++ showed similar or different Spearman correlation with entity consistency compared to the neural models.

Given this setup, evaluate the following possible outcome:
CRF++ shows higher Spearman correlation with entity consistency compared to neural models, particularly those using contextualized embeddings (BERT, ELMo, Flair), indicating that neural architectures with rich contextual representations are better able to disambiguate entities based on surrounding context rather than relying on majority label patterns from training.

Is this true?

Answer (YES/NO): NO